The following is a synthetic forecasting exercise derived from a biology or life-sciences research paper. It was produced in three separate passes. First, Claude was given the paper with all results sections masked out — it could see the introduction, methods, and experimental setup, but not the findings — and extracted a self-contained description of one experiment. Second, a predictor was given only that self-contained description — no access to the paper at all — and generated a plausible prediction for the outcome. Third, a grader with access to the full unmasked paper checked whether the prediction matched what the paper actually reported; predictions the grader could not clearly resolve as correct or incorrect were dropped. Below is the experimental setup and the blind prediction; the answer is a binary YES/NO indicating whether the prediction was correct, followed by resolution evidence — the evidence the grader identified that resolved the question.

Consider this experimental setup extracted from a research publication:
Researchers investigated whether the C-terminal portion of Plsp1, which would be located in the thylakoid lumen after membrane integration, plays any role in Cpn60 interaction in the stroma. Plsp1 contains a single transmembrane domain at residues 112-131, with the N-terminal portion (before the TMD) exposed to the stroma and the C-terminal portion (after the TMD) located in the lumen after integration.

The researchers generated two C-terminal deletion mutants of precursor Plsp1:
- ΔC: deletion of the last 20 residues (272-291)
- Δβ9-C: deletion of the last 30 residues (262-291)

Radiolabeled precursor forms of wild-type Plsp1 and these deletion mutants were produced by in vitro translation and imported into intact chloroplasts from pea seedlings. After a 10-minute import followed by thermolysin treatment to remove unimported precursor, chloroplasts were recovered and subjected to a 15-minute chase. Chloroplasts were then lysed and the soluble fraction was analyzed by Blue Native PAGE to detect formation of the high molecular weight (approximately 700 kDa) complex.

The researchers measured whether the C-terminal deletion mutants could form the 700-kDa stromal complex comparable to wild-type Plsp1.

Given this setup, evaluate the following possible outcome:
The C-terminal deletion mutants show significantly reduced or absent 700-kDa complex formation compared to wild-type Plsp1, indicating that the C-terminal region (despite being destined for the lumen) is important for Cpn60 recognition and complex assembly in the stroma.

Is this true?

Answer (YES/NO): NO